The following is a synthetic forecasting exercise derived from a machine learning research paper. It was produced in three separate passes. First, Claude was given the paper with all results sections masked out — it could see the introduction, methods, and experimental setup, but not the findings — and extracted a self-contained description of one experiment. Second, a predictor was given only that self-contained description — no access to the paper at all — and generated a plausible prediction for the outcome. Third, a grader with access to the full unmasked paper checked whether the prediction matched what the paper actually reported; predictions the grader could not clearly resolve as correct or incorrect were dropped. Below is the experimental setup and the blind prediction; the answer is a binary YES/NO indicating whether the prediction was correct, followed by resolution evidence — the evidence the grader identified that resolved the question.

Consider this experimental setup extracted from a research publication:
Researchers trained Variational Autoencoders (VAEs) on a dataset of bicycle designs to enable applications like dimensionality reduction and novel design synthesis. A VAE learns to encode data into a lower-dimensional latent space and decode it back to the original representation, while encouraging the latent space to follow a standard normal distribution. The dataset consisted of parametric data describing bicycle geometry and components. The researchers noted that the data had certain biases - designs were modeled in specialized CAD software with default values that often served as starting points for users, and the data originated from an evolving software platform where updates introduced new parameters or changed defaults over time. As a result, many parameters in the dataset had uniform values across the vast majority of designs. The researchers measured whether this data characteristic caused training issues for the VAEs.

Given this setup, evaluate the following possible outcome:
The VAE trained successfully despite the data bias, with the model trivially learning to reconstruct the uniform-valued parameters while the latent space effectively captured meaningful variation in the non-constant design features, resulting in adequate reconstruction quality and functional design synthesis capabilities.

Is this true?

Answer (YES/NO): NO